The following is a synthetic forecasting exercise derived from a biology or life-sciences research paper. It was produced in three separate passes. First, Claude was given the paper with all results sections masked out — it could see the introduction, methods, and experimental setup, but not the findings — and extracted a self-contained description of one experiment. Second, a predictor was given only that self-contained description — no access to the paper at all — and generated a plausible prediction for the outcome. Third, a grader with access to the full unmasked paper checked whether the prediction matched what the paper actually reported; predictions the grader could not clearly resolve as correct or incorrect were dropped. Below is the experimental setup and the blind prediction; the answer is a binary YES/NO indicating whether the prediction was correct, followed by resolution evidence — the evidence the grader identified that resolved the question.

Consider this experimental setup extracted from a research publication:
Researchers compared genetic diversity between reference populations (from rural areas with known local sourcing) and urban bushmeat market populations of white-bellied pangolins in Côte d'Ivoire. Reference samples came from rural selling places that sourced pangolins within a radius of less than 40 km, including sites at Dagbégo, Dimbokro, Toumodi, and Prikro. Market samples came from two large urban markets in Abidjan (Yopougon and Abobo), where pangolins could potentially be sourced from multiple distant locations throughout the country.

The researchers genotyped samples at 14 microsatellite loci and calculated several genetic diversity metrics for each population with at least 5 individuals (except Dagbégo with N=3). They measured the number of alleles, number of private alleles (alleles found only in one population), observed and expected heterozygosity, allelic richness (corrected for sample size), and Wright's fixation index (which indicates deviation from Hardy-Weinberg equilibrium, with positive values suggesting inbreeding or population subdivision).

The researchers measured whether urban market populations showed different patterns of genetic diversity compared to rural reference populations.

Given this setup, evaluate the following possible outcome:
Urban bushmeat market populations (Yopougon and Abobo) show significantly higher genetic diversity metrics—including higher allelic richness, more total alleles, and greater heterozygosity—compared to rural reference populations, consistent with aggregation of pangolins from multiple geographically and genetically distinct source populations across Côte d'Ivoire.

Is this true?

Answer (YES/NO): NO